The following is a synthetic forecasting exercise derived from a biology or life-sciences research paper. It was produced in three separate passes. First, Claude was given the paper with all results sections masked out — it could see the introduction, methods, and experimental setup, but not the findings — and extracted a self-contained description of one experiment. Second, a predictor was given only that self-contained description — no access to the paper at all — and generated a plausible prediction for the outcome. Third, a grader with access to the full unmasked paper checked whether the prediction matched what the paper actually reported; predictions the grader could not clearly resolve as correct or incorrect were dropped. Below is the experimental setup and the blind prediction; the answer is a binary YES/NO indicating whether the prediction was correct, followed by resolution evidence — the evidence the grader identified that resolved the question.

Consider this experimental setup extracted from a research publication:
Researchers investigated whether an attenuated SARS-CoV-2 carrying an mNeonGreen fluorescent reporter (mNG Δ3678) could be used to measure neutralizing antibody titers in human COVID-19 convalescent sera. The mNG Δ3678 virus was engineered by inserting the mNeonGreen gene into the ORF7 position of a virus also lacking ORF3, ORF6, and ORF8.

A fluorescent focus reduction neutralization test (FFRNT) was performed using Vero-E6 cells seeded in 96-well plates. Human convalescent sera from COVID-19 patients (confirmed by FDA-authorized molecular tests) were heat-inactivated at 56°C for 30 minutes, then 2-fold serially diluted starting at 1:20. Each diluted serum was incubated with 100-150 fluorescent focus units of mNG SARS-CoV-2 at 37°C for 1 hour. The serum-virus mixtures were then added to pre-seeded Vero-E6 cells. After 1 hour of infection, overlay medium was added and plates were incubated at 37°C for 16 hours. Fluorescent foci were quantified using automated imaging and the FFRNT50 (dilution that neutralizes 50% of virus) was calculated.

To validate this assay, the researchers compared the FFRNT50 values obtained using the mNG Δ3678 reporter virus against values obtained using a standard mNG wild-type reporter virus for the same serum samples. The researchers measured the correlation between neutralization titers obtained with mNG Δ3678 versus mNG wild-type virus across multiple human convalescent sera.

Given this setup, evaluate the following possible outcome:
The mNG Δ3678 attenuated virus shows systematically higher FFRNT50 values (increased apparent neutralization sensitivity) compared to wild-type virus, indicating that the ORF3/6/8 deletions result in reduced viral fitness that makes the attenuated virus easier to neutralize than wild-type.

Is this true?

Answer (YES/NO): NO